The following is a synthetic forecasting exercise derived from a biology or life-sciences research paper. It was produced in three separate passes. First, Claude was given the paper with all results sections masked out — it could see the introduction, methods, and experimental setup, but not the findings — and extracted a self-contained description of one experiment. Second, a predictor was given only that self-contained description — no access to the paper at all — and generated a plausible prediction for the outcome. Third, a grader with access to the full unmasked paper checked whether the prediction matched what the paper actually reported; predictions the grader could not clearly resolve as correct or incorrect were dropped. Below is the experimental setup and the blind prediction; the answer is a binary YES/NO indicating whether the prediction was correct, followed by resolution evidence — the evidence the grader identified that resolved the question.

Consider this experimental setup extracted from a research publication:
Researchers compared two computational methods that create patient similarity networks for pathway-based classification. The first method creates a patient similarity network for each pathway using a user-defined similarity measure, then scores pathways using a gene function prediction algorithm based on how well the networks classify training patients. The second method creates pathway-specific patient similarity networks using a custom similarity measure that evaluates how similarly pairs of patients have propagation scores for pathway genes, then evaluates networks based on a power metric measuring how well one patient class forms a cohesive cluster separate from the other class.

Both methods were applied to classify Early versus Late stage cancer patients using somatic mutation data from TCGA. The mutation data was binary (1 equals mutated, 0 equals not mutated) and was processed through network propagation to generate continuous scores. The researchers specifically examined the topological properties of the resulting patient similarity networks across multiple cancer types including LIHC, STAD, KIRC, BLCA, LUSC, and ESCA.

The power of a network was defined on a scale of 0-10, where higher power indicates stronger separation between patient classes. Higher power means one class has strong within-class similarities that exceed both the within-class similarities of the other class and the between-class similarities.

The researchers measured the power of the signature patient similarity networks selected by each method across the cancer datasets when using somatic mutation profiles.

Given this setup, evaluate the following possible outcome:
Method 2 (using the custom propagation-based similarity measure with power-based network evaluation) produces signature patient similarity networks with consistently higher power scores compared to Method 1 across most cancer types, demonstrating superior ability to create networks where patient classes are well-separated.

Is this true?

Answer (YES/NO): YES